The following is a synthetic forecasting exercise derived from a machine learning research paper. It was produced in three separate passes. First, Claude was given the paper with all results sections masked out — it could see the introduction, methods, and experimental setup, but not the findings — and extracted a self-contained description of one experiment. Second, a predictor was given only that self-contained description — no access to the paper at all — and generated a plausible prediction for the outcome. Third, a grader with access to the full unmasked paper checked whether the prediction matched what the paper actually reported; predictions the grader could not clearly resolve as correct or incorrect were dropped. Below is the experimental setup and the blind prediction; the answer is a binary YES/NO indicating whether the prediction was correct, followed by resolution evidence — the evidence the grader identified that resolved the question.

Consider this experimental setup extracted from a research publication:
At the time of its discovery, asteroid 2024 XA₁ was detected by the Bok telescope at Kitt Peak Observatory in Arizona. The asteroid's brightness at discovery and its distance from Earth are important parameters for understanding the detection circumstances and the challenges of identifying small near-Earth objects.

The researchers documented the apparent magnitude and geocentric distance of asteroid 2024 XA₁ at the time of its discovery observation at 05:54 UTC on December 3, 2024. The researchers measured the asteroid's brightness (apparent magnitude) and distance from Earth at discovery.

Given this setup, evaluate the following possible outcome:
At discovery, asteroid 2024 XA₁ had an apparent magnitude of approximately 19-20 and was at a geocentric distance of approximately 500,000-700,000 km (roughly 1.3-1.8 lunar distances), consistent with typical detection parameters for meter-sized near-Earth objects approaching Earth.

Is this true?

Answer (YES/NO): NO